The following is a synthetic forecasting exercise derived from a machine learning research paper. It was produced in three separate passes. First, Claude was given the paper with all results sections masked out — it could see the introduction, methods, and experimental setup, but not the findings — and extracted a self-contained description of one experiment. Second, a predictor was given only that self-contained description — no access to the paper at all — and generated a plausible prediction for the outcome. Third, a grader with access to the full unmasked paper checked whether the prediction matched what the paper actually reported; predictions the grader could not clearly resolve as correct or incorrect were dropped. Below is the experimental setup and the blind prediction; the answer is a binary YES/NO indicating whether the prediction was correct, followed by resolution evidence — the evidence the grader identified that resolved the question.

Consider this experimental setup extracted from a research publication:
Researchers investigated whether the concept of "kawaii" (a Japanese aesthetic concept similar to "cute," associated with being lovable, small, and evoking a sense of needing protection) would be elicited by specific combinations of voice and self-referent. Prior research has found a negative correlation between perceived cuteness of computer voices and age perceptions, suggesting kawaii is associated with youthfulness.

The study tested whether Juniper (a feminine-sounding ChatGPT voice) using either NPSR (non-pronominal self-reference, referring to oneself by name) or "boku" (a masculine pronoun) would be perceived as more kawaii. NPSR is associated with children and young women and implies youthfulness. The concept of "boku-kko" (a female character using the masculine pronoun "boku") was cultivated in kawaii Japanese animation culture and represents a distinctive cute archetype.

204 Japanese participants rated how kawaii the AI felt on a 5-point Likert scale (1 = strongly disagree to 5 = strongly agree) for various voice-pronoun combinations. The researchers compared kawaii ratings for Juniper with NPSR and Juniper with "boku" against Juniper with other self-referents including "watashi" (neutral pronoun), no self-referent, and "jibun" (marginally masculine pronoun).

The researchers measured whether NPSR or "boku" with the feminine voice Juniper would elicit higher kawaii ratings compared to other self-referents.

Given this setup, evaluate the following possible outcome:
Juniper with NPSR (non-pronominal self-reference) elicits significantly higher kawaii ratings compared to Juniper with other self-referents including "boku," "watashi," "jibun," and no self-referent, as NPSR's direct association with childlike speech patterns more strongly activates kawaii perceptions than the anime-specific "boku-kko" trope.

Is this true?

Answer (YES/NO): NO